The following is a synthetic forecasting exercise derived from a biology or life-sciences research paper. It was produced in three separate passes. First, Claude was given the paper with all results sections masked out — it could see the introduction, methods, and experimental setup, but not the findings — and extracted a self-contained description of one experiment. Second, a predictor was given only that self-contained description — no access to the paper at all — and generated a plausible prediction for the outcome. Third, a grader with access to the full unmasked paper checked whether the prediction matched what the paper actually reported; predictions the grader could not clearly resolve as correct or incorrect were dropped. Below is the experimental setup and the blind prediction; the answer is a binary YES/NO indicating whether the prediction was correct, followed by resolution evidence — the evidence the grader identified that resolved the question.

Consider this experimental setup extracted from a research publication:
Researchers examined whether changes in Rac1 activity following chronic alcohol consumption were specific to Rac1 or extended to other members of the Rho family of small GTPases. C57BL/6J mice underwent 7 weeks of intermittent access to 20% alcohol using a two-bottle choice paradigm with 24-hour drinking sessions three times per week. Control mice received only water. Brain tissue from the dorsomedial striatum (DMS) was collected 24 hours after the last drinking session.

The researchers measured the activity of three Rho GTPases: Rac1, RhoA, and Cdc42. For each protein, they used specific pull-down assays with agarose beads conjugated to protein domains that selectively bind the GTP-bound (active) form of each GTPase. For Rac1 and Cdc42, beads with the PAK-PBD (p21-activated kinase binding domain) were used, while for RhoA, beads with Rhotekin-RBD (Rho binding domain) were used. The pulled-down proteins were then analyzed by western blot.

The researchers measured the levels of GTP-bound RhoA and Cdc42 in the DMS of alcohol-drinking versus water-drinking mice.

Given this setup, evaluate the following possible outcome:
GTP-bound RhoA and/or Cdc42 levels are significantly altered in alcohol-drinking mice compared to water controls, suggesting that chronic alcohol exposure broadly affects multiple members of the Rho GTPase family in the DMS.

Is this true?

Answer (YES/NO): NO